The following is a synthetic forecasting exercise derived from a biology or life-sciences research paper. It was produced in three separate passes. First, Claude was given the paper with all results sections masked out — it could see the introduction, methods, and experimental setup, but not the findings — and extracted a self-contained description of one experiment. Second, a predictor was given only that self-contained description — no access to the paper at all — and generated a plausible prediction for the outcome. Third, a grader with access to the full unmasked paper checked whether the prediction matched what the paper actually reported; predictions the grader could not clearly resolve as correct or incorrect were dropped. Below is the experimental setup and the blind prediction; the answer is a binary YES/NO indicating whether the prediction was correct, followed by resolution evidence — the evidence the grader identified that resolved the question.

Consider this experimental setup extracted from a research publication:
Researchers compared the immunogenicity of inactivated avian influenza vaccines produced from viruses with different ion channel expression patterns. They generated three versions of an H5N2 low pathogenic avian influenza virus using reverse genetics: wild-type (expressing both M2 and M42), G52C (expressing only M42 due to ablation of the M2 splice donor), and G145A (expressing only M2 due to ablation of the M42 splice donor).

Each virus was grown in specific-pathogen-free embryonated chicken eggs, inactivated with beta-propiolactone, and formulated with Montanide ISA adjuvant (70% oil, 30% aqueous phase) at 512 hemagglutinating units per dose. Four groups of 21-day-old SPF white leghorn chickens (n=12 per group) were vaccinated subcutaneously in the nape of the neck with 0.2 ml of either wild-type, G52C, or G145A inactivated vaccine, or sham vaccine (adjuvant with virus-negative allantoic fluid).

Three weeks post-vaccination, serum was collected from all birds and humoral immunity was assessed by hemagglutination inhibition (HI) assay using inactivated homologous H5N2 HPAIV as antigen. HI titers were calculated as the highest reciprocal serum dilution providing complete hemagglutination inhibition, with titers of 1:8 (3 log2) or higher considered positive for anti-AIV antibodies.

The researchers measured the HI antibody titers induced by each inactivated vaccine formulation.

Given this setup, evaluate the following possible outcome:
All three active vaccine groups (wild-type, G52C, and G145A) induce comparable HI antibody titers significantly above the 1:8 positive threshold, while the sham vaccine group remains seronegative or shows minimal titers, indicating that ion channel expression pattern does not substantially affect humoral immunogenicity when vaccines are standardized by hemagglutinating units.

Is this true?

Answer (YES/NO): YES